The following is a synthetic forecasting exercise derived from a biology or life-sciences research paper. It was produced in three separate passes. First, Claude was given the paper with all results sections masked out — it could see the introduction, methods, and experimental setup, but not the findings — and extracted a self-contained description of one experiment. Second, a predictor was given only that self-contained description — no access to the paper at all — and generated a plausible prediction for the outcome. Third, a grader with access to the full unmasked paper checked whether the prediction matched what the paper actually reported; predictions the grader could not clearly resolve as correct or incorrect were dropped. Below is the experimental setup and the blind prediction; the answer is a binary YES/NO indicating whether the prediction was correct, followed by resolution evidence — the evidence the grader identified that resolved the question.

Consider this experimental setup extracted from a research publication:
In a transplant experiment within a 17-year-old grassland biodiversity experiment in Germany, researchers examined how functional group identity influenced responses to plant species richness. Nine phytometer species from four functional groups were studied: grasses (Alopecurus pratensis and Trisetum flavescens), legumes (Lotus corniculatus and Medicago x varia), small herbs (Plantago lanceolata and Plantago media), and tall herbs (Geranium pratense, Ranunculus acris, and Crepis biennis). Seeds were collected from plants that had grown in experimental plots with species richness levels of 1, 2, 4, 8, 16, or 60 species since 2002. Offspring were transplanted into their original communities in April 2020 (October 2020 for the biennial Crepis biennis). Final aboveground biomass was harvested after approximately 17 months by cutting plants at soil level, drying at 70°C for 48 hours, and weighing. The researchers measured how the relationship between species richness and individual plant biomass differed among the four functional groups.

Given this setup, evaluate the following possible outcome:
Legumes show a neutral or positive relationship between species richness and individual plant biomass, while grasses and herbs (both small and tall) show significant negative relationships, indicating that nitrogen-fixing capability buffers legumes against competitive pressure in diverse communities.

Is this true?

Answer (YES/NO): NO